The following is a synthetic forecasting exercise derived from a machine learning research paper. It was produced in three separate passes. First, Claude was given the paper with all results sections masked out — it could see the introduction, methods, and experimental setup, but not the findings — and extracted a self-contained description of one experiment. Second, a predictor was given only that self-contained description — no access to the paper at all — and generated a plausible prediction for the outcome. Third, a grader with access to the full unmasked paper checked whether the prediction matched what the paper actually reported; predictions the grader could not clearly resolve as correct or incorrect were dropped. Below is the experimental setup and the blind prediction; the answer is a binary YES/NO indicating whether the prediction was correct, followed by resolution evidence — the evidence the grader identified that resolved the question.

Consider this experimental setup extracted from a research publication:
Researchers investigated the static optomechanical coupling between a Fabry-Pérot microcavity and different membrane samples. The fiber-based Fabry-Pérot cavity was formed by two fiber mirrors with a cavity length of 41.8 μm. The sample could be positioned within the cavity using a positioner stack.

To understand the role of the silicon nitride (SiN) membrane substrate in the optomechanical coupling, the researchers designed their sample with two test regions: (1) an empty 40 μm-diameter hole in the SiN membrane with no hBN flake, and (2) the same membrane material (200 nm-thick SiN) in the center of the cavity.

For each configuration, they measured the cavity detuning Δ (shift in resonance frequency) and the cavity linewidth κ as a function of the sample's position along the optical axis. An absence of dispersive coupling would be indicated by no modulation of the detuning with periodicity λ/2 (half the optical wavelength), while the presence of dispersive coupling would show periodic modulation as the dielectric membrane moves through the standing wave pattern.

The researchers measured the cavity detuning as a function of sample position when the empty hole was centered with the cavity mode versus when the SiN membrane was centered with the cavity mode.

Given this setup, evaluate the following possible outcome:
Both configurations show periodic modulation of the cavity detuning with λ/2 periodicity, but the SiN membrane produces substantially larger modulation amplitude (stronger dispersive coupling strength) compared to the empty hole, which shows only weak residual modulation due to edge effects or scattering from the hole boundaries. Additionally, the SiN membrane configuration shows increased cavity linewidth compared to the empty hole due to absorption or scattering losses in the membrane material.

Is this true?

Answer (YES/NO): NO